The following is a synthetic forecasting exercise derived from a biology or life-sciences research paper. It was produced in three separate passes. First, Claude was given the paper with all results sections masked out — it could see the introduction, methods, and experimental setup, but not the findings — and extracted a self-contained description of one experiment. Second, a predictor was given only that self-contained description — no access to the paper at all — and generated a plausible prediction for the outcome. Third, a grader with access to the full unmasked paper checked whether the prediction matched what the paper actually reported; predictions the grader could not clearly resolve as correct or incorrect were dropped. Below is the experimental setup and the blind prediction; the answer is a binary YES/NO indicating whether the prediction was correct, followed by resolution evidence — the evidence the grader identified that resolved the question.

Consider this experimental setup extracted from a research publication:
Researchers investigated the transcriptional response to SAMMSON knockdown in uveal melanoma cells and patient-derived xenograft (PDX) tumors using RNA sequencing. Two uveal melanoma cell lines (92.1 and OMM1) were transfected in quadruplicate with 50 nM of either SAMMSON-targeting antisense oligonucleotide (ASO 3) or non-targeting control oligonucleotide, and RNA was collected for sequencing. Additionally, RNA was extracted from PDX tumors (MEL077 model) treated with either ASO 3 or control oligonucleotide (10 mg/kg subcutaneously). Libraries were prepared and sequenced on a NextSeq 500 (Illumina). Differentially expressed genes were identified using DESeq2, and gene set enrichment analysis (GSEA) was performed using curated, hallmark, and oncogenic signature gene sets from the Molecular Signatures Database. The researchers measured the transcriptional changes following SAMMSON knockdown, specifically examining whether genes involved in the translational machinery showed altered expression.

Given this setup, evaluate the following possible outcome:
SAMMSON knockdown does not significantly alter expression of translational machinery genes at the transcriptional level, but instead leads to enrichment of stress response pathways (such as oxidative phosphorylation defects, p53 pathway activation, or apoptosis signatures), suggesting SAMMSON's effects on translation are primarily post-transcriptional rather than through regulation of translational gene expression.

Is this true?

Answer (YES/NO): NO